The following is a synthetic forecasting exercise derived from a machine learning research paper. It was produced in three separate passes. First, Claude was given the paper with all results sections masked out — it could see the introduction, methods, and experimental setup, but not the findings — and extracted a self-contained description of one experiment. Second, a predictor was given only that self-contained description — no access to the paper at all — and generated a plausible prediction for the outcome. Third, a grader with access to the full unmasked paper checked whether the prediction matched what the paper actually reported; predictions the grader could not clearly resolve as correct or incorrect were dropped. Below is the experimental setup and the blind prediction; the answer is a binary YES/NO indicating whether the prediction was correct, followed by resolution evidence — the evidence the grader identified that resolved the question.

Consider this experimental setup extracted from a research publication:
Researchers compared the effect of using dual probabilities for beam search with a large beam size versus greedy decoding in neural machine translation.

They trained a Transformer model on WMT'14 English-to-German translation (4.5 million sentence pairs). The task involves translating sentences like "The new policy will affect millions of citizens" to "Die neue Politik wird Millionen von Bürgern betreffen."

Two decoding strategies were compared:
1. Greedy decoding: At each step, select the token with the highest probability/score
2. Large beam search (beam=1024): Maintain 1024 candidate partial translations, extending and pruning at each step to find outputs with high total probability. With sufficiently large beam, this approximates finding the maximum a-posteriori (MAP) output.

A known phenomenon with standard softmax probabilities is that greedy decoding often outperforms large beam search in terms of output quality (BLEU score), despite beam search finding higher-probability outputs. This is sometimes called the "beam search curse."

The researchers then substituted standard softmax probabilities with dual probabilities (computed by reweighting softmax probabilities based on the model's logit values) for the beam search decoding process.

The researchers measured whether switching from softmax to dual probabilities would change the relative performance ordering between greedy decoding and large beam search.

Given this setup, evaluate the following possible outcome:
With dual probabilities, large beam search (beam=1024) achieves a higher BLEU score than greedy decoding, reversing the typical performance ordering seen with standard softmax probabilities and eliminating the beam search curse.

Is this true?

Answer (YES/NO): YES